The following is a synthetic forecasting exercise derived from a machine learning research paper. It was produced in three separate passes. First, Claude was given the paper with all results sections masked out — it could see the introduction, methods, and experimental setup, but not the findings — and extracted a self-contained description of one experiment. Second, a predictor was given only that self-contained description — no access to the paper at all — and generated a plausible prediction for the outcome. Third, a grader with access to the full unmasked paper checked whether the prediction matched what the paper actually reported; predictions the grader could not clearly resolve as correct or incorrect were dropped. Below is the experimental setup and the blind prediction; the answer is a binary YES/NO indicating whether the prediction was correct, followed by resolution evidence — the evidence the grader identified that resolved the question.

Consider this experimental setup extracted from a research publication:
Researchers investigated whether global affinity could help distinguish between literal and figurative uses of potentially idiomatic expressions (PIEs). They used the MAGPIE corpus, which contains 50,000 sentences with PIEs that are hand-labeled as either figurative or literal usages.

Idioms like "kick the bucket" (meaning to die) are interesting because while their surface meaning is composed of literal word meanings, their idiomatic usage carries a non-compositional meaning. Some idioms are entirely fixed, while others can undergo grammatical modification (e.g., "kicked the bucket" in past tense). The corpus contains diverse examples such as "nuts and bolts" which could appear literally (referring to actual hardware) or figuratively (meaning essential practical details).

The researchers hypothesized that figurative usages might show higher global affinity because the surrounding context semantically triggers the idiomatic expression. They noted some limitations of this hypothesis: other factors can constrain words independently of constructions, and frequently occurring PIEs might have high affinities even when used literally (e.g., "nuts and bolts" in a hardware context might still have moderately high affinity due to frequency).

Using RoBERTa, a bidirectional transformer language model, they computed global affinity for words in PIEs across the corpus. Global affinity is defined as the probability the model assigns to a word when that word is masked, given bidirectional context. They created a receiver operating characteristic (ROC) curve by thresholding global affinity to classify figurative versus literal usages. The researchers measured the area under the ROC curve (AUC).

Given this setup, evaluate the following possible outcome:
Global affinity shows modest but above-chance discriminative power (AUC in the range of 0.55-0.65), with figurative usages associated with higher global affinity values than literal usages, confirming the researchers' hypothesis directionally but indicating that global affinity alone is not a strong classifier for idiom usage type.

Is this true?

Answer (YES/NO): NO